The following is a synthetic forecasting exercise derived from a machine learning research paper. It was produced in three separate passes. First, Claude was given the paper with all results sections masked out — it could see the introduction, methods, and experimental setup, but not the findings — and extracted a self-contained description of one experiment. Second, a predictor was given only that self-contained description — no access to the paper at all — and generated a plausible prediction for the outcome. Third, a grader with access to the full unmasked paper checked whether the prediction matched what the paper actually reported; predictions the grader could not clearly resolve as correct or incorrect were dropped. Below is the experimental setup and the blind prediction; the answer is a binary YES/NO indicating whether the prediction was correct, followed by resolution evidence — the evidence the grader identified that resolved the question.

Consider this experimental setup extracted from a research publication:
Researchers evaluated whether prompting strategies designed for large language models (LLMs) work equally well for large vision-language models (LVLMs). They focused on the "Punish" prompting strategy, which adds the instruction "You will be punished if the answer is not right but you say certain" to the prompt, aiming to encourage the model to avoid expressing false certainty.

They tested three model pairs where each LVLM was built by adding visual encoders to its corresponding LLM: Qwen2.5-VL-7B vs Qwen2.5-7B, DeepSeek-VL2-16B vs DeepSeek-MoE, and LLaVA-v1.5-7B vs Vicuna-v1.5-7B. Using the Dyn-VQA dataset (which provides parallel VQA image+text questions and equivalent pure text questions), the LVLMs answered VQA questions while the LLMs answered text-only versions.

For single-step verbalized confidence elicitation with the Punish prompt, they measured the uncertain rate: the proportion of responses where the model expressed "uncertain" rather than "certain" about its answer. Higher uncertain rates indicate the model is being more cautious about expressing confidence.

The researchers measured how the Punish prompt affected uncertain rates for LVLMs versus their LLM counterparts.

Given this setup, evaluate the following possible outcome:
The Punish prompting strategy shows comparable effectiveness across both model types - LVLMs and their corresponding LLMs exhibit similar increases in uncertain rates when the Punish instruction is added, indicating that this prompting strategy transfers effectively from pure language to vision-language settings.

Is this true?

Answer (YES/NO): NO